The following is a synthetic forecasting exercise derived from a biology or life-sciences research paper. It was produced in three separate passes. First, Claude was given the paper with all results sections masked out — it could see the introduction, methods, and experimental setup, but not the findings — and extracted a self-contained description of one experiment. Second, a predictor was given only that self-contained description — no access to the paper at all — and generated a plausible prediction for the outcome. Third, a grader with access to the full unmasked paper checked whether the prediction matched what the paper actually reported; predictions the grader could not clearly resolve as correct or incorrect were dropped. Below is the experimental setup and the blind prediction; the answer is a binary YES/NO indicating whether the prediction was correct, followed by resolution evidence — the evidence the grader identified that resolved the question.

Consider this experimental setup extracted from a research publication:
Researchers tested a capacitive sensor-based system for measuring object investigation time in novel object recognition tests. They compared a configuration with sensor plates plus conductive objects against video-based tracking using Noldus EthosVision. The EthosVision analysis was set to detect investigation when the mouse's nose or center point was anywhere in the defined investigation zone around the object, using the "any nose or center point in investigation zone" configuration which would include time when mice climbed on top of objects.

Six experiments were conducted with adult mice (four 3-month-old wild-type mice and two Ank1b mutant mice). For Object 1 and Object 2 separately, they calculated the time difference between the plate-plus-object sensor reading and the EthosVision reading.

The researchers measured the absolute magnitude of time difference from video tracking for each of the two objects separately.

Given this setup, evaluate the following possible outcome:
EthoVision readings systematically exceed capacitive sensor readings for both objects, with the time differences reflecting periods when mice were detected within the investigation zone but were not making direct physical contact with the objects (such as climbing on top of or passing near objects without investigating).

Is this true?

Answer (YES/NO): NO